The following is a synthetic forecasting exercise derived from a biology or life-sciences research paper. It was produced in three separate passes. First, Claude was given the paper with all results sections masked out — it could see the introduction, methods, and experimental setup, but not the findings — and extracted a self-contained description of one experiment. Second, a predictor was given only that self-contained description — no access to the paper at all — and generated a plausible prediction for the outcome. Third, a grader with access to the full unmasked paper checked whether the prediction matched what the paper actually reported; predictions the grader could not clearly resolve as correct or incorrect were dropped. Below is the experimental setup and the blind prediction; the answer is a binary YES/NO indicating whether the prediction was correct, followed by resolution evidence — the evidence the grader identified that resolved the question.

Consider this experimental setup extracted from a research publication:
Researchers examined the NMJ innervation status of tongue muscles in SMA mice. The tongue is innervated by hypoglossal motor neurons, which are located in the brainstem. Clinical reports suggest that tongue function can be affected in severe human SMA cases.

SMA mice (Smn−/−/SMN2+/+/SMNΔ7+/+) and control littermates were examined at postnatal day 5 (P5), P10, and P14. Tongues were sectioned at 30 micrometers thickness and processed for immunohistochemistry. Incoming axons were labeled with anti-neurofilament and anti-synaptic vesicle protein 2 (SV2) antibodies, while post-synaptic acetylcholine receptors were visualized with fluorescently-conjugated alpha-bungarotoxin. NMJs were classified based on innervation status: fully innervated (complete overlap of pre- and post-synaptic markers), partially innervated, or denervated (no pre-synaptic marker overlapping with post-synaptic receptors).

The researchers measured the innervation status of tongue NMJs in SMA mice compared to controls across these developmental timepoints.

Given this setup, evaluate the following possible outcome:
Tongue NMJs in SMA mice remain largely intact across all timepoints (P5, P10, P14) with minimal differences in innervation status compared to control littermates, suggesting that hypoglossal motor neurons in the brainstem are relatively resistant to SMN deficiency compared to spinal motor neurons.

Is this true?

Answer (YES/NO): YES